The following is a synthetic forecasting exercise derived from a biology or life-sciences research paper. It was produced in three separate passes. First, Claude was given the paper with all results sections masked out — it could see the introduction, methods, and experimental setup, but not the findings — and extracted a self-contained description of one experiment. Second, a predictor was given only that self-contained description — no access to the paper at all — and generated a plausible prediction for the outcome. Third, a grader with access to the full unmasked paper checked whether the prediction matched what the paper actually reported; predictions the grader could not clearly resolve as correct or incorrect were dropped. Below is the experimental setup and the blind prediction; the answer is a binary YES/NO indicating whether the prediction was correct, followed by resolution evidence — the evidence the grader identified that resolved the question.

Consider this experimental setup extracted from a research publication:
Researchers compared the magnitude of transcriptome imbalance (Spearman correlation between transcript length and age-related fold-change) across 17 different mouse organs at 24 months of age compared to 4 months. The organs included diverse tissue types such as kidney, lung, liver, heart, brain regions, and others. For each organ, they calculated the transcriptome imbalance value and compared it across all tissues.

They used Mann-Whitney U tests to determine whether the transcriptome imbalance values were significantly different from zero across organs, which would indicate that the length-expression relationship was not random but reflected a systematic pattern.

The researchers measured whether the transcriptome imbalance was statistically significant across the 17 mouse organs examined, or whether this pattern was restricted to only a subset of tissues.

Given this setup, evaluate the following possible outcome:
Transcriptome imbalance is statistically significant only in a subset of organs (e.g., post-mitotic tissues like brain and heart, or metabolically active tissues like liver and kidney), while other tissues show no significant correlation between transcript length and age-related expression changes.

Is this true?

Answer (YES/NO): NO